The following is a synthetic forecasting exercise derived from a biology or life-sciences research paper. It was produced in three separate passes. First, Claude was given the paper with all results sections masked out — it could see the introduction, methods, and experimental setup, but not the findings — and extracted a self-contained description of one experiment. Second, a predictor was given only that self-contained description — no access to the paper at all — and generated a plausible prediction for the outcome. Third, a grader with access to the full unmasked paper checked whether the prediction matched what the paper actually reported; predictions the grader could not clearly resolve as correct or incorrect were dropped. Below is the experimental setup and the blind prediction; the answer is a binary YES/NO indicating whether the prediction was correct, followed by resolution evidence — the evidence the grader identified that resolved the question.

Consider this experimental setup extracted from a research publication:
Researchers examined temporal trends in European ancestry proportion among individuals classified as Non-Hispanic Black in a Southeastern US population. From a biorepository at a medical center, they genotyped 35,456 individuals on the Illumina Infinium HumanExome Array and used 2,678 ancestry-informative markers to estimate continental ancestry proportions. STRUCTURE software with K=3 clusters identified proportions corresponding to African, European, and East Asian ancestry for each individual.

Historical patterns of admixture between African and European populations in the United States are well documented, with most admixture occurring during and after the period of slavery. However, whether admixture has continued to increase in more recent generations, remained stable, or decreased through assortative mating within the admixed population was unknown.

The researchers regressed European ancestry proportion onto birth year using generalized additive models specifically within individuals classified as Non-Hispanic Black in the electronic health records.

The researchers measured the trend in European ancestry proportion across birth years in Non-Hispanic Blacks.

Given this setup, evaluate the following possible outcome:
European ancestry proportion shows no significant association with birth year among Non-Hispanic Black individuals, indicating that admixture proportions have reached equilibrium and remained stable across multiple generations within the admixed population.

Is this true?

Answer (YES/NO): NO